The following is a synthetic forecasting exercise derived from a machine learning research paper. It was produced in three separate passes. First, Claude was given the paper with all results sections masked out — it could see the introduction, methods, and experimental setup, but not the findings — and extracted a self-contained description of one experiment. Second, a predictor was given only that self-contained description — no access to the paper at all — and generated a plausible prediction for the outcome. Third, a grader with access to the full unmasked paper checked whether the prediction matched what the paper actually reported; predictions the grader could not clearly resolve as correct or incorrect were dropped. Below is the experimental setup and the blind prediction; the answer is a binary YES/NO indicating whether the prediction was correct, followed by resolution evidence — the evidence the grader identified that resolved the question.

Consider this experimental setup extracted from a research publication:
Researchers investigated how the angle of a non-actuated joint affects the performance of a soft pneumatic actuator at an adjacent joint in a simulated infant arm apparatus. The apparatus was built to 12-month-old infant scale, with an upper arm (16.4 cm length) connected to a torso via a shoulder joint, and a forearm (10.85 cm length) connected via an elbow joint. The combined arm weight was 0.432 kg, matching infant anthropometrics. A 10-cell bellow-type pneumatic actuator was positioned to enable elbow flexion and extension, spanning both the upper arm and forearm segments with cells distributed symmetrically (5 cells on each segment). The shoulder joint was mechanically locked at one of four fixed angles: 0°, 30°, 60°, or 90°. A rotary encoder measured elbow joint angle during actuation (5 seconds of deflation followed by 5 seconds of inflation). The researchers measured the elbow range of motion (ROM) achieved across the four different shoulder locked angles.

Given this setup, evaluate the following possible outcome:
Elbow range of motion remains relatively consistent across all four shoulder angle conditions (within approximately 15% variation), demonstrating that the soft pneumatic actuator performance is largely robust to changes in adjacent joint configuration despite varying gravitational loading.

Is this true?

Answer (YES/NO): NO